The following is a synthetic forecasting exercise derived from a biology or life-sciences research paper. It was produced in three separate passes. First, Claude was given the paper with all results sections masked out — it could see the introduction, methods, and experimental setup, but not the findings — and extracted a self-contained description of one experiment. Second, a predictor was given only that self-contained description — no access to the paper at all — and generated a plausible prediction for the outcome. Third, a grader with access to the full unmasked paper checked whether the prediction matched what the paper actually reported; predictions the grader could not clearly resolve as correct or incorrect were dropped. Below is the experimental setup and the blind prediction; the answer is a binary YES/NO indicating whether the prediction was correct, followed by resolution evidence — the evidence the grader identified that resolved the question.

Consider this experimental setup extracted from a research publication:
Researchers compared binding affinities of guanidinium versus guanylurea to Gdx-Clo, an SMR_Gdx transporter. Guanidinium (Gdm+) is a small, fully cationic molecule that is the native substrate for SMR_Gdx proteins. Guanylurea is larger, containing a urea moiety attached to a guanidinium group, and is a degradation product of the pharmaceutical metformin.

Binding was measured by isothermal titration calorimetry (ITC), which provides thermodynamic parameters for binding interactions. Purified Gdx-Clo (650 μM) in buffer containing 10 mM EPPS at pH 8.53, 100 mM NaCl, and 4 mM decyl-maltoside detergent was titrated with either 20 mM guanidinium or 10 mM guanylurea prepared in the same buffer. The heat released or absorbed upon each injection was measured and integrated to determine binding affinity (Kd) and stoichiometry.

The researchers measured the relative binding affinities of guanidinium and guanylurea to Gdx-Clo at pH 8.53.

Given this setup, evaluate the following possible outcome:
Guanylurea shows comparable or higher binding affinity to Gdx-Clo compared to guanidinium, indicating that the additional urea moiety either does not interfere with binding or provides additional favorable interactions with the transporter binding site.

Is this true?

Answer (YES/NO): YES